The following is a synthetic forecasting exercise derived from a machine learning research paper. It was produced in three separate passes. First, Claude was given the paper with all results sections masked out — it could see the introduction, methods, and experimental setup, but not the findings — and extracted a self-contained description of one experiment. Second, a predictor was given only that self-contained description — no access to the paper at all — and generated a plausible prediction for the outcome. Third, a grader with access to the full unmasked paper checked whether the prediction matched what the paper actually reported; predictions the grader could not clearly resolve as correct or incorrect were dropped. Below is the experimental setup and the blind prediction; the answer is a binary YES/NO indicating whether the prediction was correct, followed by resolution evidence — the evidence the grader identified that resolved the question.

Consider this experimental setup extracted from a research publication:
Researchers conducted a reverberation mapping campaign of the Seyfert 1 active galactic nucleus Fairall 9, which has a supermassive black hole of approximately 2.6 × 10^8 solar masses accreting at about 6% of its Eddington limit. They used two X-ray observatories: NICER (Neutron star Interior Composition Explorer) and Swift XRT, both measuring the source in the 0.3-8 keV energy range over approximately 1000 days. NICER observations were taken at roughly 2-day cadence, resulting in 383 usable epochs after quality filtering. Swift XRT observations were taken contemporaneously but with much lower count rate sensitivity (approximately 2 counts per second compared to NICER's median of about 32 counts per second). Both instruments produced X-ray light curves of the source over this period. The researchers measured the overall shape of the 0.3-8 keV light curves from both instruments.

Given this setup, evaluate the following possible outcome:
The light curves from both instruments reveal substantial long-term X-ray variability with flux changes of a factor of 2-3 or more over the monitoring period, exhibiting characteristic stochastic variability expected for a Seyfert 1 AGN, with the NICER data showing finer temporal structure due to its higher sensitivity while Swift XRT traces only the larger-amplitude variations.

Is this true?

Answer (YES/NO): NO